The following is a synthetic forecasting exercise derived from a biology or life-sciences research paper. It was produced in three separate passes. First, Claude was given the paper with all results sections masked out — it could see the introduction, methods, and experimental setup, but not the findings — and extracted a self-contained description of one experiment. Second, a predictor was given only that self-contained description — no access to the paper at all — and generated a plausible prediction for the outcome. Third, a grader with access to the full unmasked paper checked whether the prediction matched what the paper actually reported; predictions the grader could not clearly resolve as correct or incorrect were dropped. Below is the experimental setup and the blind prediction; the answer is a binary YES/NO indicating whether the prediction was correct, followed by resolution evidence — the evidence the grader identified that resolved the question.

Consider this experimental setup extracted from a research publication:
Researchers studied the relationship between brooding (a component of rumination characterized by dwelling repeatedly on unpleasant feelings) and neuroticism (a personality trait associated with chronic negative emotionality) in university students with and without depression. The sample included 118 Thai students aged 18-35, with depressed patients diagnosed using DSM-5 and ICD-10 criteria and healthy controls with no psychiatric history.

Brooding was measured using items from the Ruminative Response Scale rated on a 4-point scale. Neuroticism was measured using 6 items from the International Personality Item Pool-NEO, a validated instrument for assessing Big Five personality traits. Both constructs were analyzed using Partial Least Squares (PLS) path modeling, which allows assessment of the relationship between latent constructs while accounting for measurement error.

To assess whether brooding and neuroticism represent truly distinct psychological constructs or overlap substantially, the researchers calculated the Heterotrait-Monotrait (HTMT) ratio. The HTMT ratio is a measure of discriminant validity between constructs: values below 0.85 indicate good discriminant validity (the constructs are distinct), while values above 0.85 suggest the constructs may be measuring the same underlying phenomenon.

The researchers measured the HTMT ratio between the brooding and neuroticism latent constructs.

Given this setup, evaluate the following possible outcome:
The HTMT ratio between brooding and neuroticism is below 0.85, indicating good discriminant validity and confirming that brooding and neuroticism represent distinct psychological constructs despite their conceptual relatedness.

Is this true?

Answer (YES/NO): NO